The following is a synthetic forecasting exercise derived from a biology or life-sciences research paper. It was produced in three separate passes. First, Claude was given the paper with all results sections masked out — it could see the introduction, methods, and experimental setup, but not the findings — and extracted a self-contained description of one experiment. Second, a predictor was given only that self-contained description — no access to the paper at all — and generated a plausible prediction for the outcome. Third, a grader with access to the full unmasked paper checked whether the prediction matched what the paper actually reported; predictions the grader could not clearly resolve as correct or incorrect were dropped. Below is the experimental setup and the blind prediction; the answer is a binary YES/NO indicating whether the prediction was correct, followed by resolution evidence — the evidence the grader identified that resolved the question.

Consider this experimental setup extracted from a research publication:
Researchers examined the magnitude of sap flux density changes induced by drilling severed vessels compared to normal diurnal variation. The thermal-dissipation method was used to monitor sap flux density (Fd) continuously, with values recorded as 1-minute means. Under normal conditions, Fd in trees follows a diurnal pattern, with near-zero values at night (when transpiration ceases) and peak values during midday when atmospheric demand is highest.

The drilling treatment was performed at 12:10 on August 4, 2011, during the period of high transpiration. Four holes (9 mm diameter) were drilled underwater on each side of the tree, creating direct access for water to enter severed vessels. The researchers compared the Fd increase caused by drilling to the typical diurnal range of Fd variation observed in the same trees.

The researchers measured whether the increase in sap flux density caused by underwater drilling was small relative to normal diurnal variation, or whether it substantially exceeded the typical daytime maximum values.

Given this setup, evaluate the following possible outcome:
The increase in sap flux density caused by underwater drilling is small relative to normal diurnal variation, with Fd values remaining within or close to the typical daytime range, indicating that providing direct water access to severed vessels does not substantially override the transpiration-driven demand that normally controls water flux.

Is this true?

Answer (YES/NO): NO